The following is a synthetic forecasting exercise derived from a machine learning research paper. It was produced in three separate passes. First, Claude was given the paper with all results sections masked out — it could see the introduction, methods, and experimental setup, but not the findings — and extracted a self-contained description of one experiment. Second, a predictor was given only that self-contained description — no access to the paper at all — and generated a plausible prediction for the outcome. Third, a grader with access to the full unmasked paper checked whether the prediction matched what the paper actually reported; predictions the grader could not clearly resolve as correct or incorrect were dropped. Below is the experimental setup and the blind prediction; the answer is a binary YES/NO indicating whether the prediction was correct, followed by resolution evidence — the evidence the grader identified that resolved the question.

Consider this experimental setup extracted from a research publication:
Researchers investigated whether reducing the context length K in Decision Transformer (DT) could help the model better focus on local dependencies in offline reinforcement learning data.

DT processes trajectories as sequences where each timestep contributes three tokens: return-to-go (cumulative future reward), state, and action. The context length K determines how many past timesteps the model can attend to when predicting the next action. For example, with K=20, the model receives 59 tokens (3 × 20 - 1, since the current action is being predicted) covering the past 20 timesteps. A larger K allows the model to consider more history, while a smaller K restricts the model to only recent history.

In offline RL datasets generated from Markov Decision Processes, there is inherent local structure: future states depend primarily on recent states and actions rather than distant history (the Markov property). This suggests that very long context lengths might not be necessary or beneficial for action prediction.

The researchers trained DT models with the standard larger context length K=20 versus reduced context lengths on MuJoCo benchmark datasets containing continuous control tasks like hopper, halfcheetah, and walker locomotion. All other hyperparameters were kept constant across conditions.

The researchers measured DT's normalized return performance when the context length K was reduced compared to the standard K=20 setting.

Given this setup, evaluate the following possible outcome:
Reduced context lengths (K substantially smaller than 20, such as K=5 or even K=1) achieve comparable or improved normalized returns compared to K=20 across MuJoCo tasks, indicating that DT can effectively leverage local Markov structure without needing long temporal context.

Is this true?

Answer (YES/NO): NO